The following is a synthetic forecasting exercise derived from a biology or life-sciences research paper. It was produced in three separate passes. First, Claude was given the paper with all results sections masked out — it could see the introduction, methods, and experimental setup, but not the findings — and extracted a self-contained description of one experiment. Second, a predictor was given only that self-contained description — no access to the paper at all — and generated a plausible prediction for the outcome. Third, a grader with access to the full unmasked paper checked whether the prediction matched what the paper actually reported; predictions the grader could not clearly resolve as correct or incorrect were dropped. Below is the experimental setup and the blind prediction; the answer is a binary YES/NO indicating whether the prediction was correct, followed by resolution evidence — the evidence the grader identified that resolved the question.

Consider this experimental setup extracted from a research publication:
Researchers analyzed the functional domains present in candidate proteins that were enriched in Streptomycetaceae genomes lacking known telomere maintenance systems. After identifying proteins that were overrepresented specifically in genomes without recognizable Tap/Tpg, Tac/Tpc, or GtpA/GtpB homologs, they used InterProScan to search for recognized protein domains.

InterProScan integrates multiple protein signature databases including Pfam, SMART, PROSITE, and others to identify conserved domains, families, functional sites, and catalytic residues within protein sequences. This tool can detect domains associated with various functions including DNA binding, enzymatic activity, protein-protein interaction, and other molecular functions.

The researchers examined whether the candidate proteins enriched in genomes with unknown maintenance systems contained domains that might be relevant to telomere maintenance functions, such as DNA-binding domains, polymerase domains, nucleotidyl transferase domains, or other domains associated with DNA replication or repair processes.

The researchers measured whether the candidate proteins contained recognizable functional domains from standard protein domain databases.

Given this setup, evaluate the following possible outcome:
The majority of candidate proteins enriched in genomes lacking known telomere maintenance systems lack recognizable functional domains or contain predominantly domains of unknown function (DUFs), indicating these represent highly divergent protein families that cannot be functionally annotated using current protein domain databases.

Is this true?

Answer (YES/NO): YES